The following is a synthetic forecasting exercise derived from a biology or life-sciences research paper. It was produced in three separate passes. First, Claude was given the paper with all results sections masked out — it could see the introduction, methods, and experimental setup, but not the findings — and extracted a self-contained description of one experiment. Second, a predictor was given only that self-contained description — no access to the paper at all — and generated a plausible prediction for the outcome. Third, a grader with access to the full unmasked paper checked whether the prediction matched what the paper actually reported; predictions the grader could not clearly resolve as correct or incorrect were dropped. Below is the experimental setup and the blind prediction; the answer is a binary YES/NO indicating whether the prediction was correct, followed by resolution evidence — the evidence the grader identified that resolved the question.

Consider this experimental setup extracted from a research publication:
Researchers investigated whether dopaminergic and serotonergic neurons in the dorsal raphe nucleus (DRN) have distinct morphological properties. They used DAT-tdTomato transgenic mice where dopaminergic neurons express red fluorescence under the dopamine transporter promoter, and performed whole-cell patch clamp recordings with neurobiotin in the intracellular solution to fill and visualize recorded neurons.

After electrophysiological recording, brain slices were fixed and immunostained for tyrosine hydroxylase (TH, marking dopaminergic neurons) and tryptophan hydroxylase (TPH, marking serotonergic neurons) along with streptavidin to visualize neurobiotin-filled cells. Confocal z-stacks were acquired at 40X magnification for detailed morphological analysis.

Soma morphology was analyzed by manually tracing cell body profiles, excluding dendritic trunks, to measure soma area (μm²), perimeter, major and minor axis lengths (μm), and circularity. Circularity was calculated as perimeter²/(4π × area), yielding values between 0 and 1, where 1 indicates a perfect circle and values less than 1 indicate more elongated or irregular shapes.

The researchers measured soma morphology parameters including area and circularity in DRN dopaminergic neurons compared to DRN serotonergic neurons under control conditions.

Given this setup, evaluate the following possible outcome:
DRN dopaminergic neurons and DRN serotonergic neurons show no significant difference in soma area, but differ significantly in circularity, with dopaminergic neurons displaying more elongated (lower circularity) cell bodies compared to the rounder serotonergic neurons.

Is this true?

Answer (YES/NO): NO